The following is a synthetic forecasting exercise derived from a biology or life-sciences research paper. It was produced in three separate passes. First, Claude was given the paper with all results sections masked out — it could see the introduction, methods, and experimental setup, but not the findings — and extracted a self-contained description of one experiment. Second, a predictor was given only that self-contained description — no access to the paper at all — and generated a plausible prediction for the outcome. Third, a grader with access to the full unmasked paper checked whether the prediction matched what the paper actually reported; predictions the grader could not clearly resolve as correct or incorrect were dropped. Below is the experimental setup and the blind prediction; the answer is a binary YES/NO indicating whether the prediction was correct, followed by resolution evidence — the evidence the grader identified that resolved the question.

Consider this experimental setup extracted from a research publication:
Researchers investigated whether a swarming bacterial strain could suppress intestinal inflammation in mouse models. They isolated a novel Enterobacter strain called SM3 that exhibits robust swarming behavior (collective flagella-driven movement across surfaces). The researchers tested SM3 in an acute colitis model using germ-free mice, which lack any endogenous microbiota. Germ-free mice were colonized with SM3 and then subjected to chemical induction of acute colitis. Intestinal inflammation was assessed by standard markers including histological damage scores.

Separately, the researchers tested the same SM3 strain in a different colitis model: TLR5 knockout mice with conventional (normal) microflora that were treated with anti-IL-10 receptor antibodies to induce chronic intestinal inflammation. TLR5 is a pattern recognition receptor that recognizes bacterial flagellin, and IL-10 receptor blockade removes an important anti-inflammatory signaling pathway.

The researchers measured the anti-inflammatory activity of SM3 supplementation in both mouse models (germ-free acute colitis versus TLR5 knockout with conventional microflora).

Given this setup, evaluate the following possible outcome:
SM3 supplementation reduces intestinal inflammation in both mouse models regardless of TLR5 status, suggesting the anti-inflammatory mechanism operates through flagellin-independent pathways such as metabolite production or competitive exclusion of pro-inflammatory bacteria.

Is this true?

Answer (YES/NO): NO